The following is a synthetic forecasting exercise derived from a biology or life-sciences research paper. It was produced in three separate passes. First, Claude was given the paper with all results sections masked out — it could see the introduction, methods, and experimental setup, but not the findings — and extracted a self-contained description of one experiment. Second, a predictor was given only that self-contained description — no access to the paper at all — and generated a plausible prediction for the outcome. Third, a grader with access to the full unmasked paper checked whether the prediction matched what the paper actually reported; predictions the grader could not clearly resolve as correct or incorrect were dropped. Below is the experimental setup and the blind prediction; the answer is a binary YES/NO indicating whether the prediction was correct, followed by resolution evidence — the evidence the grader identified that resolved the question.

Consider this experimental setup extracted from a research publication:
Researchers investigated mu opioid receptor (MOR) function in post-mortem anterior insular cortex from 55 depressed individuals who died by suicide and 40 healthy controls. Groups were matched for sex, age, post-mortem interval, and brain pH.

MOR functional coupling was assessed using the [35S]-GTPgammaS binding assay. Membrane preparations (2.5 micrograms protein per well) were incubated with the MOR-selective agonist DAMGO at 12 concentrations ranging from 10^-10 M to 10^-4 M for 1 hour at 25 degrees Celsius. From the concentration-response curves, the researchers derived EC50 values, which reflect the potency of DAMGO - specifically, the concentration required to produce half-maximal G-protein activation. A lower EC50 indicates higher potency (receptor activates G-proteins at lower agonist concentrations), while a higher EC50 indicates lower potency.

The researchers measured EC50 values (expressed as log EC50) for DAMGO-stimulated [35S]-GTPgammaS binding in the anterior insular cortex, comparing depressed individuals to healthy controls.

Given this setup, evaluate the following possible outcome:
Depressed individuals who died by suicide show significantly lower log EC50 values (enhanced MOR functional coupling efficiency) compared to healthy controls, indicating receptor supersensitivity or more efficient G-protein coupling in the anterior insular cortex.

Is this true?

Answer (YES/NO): NO